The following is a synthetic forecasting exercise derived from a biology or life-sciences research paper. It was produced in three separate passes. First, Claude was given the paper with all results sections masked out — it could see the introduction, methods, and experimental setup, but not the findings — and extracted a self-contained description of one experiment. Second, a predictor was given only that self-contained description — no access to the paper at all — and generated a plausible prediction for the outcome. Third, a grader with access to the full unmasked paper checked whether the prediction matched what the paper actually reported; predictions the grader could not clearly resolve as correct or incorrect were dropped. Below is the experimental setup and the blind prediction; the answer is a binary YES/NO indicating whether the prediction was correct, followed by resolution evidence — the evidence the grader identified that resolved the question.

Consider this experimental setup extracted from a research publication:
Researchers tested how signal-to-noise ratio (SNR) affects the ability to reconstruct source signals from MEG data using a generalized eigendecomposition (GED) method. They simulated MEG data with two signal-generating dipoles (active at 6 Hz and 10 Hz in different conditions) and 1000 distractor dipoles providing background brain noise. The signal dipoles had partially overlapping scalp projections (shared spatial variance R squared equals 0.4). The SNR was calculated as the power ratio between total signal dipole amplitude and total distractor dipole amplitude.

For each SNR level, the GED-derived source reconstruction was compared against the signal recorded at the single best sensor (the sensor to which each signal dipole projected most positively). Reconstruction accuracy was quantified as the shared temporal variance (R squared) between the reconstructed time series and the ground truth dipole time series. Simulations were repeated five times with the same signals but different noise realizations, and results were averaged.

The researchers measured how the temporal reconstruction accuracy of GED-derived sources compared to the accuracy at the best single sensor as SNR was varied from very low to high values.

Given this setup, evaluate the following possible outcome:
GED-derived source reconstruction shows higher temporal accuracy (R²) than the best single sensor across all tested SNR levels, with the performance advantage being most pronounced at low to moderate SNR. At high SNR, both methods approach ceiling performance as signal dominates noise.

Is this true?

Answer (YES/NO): NO